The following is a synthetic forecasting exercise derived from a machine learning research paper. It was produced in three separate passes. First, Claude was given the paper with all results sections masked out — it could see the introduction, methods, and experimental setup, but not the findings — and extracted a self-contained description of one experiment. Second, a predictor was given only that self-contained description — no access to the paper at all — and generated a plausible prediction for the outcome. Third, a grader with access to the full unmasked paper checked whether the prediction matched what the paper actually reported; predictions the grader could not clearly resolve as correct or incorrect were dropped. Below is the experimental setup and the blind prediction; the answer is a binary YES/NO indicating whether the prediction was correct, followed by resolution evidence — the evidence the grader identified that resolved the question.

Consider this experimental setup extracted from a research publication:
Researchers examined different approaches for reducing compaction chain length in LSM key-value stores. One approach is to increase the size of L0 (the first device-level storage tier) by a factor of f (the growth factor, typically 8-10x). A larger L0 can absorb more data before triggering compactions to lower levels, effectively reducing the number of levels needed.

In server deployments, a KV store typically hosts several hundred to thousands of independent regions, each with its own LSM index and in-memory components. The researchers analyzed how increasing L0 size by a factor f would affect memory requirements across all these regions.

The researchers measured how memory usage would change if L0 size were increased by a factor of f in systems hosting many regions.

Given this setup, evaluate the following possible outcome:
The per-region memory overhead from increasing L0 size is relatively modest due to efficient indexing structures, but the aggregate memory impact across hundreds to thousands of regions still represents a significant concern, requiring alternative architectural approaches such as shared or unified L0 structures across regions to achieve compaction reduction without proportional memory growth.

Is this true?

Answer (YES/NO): NO